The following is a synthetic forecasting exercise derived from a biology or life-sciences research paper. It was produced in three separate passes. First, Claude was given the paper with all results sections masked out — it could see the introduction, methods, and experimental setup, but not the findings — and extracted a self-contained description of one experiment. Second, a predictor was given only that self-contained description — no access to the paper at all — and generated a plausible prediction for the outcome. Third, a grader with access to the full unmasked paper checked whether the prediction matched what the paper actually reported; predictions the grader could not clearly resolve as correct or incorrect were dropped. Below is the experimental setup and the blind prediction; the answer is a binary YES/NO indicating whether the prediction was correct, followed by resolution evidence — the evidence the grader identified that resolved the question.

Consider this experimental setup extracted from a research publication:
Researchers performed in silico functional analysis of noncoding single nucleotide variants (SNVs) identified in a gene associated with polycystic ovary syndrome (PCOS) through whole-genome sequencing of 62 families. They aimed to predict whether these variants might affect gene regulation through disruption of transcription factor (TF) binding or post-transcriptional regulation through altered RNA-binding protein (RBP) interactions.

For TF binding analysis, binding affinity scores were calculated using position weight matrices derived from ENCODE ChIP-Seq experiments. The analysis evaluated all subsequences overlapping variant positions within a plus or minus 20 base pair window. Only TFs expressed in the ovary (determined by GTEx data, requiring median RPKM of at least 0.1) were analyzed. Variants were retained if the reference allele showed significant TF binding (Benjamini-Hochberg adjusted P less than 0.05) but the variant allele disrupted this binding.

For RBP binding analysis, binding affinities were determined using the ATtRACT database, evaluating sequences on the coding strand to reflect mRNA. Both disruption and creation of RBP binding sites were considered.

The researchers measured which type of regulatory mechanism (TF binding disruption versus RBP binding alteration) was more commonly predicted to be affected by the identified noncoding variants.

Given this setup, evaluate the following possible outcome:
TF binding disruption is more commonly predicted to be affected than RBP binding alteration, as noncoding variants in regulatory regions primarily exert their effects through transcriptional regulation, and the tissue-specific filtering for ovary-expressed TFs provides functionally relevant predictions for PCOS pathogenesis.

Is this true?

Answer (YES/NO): NO